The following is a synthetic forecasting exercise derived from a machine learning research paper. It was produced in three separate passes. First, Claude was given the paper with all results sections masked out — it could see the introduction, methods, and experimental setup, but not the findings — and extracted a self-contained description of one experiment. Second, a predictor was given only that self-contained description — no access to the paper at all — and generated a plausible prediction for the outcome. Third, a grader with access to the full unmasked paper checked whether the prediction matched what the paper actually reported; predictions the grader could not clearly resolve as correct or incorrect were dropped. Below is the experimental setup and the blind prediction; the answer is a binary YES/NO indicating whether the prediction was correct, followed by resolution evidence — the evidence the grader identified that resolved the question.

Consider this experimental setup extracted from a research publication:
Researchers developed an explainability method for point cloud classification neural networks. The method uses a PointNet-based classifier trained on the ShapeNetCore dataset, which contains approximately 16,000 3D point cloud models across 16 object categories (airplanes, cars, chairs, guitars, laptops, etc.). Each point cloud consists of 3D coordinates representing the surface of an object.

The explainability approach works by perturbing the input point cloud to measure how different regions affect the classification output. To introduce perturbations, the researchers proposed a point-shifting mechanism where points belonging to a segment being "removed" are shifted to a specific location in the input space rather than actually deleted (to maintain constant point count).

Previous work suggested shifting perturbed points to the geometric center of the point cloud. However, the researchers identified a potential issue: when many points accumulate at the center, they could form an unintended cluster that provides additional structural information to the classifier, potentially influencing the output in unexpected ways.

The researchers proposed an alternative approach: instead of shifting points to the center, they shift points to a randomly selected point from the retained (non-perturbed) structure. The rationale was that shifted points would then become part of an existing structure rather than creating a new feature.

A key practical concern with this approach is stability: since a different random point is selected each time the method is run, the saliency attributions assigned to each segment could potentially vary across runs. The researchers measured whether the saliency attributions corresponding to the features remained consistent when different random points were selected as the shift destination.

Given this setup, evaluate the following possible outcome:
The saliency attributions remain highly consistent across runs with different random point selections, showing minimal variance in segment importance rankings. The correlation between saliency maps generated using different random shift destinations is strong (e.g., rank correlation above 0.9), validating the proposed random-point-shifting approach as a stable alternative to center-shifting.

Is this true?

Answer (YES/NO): YES